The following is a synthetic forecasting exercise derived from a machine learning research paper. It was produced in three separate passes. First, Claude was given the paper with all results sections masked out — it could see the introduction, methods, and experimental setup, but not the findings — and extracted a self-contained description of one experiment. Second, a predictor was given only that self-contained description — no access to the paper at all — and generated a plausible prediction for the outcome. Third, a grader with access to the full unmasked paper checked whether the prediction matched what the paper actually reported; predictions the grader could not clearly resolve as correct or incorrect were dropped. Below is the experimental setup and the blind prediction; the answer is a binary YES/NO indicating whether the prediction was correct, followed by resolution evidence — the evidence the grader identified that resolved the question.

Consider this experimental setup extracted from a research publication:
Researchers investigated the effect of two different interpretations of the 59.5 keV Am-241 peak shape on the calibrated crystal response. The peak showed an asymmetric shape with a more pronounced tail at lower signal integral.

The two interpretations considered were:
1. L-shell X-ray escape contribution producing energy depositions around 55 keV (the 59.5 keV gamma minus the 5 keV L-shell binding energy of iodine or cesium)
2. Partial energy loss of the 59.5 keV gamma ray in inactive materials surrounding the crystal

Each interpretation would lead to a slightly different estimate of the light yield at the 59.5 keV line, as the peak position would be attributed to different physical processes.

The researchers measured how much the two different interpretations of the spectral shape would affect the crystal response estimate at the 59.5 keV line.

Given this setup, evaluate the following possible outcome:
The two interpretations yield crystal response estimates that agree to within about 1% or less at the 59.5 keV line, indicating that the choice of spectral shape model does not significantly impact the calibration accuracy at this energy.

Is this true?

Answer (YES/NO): YES